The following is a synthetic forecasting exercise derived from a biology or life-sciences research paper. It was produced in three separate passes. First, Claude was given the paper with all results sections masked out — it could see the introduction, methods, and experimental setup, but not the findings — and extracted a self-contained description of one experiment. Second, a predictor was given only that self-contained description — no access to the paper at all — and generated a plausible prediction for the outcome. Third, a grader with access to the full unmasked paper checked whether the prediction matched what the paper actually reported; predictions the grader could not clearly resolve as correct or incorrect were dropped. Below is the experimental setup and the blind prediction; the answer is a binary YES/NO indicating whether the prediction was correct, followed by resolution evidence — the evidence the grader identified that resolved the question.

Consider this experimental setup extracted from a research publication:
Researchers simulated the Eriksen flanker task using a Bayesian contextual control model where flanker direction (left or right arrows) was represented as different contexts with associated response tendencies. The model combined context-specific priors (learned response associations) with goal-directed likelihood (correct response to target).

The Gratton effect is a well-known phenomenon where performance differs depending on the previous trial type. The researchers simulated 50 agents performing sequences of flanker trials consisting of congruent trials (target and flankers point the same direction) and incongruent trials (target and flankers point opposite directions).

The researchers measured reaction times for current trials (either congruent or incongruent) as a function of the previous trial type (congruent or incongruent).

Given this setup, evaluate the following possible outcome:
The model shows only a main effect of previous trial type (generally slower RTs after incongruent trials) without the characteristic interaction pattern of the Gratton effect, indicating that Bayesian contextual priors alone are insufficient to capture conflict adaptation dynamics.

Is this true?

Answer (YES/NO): NO